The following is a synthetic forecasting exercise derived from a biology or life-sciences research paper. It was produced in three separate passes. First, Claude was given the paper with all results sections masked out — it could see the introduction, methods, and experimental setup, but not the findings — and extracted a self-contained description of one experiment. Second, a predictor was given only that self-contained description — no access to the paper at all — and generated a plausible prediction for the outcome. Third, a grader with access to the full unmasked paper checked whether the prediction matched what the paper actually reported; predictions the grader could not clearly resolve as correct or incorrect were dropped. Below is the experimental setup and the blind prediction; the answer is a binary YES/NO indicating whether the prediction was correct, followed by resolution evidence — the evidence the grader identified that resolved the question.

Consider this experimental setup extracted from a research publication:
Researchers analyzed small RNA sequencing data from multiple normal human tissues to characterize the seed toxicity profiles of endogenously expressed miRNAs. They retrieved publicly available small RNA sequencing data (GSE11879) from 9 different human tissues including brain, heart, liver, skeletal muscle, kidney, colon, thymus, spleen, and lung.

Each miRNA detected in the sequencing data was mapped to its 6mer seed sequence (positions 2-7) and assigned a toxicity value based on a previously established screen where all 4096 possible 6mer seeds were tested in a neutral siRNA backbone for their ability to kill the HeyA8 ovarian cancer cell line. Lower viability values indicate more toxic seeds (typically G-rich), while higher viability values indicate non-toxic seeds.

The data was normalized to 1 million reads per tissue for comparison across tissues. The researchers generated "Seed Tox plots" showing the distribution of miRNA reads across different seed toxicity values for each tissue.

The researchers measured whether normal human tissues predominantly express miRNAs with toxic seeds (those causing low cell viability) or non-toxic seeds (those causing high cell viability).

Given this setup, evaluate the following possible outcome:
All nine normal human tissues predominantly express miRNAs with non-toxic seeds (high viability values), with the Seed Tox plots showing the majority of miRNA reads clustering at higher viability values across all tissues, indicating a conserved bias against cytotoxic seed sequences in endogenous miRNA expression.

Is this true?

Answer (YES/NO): YES